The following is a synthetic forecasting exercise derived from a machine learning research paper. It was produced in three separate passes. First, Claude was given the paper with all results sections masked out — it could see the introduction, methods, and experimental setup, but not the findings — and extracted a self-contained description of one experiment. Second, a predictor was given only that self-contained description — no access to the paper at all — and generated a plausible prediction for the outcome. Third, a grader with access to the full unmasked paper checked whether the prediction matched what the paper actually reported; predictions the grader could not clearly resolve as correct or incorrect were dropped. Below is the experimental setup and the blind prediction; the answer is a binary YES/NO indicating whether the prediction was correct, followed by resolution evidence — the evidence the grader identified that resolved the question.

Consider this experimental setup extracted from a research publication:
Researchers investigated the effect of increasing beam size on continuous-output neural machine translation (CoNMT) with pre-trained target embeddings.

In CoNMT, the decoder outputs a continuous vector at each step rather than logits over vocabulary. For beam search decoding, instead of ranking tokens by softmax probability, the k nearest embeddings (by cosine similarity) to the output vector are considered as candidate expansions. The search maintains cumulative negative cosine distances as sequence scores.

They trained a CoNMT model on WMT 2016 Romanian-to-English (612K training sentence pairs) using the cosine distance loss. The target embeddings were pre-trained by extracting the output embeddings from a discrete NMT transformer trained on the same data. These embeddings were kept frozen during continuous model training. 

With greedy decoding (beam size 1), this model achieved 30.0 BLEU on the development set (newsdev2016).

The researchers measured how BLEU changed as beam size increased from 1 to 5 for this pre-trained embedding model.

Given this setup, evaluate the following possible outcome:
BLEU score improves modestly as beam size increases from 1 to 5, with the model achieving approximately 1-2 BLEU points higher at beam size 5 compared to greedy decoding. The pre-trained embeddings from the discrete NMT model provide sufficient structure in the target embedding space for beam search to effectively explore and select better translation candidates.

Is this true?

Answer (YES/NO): NO